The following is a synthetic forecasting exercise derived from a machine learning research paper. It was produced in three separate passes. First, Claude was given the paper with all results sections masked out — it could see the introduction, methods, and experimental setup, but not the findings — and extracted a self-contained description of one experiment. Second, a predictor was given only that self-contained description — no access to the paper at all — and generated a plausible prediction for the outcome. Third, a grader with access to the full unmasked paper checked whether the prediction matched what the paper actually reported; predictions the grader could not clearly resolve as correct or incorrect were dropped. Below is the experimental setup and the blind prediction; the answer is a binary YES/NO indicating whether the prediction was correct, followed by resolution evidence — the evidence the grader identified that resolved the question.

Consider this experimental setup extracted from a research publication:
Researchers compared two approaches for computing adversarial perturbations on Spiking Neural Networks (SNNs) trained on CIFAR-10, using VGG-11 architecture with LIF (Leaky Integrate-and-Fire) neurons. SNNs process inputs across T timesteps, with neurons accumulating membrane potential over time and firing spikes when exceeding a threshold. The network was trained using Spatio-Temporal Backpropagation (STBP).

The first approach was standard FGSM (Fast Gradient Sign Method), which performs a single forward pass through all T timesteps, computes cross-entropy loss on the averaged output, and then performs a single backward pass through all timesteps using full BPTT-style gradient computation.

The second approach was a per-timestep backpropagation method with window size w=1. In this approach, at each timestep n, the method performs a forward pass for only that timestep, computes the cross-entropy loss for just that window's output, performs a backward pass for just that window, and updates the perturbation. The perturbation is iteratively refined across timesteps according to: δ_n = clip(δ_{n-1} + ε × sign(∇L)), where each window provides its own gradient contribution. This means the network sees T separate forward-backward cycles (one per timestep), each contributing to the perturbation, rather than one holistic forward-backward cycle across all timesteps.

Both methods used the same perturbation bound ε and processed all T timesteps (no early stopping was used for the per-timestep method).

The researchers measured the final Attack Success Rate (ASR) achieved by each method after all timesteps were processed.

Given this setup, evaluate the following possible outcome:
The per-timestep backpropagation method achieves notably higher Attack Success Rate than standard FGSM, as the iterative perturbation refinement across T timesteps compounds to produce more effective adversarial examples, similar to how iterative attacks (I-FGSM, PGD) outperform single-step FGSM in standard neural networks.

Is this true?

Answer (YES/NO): YES